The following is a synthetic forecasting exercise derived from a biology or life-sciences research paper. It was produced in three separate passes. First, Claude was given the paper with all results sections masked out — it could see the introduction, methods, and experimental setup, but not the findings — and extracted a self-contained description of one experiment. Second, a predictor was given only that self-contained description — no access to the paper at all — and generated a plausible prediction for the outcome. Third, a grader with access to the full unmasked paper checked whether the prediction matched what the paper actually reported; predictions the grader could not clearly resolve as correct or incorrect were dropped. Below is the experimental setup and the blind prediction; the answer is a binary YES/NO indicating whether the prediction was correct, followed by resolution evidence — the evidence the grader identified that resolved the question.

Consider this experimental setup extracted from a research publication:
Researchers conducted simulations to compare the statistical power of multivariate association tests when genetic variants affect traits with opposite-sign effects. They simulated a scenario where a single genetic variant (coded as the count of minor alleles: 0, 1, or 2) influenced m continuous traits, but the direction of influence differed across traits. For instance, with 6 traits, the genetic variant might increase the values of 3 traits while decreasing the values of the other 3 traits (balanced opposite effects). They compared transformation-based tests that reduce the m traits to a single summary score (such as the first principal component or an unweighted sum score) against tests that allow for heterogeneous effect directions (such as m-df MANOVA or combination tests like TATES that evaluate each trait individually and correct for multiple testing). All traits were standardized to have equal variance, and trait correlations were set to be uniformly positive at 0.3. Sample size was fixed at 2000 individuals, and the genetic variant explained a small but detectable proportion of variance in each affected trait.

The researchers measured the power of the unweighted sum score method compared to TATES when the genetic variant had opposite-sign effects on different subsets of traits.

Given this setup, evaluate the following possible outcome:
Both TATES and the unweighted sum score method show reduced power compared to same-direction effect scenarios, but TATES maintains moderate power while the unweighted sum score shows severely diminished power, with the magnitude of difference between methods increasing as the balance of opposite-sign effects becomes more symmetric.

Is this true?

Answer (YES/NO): NO